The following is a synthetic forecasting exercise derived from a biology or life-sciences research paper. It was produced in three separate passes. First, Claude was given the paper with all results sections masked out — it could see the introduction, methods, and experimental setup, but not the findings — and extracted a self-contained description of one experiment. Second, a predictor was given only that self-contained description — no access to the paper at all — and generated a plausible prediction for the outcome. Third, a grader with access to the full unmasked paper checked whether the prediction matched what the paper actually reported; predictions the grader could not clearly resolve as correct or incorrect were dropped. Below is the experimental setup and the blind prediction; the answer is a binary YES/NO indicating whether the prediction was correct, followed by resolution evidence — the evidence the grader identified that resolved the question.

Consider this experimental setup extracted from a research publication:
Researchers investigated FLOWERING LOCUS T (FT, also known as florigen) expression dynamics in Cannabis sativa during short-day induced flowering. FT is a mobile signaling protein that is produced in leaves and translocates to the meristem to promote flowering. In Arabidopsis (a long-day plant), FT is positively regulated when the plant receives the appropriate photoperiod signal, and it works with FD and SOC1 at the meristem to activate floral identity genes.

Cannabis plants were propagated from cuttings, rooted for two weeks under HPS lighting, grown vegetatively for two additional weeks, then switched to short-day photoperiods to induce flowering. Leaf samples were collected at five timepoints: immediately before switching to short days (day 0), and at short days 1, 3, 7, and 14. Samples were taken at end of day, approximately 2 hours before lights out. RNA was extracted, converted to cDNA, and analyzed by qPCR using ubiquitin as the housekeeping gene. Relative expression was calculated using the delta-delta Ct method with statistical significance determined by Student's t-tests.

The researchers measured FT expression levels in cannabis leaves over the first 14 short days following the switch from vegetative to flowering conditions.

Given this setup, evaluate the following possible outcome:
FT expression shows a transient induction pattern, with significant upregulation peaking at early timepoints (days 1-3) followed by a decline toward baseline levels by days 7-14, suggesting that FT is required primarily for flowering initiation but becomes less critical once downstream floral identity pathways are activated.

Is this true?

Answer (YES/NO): NO